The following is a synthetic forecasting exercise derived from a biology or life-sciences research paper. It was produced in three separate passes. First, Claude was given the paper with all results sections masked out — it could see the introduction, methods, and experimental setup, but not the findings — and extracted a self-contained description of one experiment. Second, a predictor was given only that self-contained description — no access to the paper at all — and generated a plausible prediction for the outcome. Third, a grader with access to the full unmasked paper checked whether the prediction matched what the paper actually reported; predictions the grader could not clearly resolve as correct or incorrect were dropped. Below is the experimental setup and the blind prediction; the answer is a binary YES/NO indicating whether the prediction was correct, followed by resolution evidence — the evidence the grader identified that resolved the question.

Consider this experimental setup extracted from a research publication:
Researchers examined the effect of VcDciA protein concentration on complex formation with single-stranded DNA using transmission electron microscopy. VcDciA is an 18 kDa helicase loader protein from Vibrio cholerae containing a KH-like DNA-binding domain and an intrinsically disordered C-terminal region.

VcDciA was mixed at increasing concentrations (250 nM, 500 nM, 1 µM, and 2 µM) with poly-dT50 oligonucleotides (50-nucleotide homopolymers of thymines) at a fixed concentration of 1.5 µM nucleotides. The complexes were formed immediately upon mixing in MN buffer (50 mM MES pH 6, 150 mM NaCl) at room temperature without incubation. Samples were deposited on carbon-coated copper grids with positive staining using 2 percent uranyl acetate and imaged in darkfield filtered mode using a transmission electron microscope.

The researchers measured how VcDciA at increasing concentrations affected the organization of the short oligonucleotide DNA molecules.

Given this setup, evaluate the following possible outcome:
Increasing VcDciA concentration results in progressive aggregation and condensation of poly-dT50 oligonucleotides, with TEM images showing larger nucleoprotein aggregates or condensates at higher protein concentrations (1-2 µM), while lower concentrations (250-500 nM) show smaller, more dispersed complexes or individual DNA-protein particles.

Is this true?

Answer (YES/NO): YES